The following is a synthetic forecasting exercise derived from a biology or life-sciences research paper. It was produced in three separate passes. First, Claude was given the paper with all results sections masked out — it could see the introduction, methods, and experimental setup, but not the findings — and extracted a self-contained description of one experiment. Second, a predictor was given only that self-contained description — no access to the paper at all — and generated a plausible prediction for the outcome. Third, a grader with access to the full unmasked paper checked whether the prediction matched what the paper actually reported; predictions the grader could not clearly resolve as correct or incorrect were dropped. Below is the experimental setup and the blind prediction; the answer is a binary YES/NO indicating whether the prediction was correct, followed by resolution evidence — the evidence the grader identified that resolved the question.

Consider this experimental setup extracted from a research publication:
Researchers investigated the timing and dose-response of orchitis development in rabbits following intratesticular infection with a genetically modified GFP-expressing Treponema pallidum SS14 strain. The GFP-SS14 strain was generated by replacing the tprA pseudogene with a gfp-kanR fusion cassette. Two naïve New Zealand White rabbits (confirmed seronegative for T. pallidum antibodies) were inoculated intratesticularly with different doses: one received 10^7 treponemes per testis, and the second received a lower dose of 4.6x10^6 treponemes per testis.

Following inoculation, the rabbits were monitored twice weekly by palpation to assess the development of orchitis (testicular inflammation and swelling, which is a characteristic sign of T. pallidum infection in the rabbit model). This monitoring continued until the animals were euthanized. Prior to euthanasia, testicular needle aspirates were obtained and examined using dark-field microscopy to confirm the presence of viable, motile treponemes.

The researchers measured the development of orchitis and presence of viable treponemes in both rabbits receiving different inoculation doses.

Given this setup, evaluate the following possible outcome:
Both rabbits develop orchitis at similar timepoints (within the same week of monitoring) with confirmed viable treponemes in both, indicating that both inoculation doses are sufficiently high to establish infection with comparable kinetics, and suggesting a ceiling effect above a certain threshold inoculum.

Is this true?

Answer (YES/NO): NO